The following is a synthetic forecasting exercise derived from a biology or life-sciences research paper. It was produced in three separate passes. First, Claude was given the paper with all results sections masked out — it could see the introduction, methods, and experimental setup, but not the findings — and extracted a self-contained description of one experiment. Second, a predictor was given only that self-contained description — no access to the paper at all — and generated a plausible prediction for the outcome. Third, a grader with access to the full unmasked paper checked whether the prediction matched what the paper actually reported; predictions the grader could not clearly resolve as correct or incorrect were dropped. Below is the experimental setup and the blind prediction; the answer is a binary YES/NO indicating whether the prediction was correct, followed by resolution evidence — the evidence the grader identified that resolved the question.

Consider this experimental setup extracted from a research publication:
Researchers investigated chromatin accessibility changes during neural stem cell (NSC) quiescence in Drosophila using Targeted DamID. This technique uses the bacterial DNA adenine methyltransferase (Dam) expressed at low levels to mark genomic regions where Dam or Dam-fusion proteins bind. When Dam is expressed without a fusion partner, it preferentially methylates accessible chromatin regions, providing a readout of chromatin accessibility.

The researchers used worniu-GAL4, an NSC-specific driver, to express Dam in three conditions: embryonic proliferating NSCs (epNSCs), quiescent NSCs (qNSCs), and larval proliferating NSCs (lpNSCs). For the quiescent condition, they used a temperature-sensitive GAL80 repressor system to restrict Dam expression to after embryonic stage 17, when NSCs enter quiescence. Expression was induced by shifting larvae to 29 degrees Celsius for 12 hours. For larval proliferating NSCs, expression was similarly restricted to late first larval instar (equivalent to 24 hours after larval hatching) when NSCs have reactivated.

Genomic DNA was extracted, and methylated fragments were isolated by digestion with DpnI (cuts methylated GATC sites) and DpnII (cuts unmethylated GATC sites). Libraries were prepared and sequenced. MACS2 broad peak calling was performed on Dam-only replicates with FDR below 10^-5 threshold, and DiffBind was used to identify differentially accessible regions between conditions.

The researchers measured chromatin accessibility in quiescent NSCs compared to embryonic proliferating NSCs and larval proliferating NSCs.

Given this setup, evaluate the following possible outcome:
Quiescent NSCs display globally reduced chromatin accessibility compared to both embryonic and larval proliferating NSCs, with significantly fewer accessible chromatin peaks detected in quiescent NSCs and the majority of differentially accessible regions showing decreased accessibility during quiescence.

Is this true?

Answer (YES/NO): NO